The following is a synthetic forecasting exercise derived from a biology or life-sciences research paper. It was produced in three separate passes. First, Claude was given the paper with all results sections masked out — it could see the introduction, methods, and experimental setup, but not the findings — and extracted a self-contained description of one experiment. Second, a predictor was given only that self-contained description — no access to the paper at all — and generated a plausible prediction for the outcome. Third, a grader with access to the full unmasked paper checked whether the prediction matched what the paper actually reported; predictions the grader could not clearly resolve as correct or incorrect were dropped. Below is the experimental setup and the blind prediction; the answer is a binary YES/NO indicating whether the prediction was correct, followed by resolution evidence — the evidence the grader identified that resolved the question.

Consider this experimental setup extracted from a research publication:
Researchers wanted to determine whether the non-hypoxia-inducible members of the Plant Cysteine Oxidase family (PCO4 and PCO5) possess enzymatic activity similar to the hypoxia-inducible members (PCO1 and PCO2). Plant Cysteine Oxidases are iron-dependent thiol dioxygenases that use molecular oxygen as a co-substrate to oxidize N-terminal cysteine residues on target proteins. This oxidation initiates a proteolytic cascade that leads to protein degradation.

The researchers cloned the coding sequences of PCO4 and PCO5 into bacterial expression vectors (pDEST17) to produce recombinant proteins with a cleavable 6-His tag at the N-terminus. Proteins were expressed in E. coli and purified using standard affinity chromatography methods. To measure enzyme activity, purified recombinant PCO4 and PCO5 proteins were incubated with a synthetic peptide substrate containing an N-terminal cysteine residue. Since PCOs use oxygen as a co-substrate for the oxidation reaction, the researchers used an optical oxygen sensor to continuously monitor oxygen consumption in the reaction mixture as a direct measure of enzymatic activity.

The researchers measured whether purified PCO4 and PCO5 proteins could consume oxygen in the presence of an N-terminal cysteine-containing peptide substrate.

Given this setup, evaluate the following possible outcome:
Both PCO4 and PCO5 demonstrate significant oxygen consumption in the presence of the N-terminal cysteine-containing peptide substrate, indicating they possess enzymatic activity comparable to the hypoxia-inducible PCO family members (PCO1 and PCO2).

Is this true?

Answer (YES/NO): YES